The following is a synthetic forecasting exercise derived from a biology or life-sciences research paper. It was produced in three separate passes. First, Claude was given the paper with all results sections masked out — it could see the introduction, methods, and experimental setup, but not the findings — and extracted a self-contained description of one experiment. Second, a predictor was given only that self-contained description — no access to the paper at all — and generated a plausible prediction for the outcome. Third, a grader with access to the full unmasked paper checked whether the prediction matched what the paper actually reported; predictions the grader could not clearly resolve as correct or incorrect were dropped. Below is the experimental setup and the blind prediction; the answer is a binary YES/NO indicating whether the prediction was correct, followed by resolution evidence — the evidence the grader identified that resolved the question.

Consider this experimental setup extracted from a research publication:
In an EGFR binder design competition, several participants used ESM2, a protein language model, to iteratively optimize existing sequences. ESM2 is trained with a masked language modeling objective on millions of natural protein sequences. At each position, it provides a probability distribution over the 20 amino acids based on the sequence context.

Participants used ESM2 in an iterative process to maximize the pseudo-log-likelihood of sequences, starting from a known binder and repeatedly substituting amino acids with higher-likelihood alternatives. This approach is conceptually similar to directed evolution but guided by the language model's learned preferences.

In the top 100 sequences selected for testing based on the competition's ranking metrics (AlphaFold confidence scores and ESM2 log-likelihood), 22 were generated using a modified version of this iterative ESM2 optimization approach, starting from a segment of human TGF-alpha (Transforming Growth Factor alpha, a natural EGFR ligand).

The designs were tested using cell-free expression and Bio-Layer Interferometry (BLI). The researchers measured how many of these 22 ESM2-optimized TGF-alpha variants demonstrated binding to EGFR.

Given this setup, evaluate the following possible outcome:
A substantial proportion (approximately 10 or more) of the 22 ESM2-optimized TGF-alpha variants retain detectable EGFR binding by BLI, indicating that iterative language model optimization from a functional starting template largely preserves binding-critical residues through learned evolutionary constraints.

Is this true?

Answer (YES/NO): NO